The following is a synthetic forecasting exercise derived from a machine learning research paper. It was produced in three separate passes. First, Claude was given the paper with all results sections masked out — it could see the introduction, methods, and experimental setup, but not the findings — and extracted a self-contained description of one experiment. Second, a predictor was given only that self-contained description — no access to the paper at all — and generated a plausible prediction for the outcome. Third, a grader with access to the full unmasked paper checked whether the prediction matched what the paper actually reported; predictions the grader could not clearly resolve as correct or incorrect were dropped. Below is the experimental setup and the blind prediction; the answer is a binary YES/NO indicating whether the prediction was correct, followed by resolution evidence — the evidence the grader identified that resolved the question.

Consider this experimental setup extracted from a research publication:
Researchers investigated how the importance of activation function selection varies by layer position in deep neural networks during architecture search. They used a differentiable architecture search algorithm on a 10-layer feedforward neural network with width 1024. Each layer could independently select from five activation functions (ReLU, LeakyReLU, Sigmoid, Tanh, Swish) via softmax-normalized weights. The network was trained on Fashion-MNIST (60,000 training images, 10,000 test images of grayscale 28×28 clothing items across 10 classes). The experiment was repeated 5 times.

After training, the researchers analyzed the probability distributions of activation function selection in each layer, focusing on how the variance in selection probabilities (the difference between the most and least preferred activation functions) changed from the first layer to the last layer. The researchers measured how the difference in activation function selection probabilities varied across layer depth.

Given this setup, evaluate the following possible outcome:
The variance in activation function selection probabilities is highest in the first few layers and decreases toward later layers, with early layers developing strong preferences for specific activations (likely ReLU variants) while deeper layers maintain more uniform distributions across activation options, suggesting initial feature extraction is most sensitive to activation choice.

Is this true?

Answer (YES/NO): YES